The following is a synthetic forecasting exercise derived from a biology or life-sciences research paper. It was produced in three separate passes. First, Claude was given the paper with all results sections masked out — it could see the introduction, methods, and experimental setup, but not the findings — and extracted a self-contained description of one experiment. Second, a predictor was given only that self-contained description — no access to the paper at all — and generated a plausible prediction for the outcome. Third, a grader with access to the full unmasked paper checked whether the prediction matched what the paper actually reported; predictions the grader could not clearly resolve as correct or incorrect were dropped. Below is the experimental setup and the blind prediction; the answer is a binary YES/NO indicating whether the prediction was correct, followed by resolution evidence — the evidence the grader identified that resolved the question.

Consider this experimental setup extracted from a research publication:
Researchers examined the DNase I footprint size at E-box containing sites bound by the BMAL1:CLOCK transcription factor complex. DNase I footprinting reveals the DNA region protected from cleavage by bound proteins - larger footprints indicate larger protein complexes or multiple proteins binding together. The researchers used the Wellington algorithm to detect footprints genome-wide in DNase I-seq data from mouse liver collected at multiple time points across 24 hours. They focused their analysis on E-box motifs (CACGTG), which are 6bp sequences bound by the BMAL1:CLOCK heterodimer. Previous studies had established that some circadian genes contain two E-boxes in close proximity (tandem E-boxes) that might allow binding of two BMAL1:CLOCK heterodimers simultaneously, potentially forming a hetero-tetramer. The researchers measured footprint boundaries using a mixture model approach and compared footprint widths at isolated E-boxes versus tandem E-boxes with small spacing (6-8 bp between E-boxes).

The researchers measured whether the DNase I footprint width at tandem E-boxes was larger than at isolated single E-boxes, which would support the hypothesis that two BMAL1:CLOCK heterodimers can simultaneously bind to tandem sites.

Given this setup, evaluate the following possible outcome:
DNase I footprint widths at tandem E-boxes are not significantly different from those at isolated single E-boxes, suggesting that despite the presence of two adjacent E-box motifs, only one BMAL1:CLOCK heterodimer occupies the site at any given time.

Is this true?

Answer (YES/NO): NO